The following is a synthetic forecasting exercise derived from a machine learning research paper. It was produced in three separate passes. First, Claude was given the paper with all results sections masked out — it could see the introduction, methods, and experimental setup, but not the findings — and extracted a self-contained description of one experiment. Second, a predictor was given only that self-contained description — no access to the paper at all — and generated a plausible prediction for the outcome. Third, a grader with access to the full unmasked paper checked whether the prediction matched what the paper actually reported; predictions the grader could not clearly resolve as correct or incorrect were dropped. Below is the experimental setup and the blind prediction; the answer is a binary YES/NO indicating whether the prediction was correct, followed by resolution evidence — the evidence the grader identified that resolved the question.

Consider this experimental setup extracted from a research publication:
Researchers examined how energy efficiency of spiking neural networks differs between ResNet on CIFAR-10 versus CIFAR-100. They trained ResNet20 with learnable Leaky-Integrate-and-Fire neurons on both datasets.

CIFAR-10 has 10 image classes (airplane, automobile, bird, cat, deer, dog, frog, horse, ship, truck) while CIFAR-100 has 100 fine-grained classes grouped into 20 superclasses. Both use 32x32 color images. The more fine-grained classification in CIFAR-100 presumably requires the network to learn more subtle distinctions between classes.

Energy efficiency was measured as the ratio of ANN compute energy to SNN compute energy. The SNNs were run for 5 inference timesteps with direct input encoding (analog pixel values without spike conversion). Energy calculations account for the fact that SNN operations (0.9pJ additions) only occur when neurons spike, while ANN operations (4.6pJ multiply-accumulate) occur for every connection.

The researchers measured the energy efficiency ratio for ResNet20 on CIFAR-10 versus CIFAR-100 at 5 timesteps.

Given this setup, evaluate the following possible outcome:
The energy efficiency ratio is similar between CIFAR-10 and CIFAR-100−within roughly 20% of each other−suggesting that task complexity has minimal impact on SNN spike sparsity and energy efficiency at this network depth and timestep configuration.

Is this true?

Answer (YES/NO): YES